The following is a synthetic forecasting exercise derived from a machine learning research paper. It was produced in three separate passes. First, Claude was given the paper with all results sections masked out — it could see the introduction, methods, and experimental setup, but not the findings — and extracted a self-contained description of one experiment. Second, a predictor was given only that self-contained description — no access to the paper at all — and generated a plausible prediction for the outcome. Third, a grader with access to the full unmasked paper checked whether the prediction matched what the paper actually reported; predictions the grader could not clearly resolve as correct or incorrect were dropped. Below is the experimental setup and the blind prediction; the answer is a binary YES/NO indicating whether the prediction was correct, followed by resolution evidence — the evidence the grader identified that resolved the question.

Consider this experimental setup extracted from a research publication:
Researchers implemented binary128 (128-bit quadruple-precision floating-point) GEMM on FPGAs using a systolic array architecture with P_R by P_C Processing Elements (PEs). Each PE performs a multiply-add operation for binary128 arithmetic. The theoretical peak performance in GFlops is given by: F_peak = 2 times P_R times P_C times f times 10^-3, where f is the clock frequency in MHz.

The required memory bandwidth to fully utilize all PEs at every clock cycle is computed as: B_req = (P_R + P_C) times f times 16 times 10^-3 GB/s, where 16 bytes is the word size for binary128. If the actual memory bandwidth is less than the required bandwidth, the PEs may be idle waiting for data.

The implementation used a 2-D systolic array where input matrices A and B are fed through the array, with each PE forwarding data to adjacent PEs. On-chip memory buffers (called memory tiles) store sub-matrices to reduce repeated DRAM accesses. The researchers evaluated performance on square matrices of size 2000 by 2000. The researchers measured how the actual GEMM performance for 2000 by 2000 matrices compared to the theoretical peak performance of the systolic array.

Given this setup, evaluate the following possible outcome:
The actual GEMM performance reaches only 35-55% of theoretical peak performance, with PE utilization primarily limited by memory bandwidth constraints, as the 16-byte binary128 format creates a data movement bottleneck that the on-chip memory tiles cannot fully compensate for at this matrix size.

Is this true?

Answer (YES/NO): NO